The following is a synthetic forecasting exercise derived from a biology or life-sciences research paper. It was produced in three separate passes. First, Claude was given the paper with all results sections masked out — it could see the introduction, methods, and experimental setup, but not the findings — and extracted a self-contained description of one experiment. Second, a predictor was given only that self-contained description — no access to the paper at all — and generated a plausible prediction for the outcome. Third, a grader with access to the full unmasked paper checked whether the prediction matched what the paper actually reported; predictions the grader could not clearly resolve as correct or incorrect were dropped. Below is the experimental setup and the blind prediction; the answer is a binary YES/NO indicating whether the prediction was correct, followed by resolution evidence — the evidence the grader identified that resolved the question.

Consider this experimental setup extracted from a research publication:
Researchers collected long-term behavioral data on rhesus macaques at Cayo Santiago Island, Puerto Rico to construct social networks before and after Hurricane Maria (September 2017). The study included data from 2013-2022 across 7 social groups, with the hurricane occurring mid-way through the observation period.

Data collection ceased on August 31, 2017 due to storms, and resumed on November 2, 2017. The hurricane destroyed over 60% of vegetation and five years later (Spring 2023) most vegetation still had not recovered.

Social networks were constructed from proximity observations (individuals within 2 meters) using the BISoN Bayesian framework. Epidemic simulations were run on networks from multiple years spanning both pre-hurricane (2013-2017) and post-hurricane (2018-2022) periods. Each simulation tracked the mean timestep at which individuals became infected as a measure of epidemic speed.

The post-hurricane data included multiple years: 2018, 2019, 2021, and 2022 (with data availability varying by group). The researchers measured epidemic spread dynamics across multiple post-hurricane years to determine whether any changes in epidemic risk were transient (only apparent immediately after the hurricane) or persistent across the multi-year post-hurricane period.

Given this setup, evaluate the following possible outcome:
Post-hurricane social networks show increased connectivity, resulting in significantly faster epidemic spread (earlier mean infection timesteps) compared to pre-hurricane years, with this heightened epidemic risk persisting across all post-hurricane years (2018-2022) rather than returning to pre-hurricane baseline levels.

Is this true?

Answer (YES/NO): YES